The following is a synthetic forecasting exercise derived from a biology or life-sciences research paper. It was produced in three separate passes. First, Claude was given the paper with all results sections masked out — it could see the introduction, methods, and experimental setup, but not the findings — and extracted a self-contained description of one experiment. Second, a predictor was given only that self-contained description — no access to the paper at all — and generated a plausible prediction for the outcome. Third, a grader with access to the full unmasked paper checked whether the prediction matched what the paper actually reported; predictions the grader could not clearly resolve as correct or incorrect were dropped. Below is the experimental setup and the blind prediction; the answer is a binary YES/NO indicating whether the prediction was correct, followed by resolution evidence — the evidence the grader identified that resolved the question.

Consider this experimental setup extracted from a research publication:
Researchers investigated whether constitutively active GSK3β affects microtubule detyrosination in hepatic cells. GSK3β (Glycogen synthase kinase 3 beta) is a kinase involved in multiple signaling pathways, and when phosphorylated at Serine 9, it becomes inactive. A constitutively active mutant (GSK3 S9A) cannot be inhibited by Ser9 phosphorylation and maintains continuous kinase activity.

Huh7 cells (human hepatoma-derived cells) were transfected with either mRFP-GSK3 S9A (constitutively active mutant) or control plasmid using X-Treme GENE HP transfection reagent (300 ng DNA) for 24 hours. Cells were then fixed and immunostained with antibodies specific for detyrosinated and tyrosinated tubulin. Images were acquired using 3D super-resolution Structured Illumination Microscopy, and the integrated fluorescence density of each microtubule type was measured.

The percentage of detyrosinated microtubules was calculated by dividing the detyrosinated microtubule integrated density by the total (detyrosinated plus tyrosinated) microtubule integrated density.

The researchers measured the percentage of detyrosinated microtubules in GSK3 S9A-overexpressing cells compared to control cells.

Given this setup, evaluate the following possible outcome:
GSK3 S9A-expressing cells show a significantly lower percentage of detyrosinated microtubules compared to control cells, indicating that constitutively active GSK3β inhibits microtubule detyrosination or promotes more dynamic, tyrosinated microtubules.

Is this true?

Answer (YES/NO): YES